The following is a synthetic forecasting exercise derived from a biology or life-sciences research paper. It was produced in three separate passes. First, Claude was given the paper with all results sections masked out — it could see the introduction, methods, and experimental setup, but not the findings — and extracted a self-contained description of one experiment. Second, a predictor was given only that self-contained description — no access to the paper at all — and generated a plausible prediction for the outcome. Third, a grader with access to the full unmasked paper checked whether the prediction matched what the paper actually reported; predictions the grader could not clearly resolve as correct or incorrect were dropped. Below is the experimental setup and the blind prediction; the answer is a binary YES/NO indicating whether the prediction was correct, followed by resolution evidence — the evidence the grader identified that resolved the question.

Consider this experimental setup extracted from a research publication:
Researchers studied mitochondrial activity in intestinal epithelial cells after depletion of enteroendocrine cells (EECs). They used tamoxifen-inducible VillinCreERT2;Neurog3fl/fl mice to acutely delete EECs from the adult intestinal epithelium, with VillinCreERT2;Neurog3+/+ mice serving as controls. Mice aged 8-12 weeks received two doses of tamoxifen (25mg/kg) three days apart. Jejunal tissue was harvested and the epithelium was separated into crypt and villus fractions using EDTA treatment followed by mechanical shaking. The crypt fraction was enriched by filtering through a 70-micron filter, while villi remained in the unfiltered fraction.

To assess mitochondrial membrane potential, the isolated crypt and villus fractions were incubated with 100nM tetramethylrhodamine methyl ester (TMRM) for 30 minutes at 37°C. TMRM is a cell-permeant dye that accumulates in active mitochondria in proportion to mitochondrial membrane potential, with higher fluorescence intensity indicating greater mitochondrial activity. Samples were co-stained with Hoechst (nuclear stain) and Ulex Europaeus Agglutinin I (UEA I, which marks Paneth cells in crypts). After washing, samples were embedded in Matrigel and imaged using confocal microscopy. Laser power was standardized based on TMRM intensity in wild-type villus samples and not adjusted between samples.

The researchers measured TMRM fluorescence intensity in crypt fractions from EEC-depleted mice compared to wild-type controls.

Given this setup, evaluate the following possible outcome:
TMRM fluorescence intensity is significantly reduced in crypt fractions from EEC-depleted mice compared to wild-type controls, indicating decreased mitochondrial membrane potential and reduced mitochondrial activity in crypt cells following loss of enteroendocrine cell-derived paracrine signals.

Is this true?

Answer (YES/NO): NO